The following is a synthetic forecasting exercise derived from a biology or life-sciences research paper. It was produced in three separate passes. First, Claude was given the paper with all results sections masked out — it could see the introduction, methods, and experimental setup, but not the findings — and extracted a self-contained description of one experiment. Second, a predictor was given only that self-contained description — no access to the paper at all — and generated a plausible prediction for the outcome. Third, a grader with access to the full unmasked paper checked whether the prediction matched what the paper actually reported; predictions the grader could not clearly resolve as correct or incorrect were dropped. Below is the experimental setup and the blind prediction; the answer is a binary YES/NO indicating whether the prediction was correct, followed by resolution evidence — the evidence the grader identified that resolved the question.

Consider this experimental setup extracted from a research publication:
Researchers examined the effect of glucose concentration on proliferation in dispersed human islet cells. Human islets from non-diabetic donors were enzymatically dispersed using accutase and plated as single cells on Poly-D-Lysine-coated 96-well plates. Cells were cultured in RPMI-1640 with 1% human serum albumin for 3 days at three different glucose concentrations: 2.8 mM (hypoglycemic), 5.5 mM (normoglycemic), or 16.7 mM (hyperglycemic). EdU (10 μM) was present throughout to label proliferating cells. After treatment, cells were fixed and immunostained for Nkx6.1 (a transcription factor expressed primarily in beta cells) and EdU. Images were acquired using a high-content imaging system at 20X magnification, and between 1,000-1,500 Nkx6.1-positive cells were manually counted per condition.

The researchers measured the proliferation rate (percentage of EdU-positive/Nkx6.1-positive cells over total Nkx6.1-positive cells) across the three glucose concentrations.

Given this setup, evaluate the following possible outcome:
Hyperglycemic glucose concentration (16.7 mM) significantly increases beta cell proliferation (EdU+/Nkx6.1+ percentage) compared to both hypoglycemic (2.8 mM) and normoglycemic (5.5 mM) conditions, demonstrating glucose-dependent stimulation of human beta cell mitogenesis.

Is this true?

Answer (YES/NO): NO